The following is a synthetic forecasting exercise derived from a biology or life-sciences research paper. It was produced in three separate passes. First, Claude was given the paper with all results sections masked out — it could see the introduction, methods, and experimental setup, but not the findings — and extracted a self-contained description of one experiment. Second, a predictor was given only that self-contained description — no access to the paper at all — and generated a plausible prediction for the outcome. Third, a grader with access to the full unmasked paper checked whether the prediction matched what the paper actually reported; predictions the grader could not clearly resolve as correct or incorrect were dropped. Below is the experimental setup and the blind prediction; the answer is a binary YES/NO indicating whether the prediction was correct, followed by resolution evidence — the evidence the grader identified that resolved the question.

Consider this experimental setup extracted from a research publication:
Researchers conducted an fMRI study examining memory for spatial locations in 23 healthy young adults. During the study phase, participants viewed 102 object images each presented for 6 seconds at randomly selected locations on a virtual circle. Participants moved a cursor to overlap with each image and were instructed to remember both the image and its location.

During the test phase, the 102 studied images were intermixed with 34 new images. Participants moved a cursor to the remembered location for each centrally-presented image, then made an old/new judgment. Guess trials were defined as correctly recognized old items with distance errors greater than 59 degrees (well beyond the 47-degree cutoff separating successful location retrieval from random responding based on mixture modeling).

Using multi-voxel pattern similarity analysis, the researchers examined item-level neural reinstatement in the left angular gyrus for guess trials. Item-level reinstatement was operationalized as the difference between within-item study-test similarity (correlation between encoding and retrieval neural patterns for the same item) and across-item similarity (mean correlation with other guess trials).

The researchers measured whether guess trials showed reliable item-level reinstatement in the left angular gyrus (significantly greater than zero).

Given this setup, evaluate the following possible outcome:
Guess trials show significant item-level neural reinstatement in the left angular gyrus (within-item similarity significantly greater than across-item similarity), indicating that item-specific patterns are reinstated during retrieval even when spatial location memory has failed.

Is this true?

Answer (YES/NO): NO